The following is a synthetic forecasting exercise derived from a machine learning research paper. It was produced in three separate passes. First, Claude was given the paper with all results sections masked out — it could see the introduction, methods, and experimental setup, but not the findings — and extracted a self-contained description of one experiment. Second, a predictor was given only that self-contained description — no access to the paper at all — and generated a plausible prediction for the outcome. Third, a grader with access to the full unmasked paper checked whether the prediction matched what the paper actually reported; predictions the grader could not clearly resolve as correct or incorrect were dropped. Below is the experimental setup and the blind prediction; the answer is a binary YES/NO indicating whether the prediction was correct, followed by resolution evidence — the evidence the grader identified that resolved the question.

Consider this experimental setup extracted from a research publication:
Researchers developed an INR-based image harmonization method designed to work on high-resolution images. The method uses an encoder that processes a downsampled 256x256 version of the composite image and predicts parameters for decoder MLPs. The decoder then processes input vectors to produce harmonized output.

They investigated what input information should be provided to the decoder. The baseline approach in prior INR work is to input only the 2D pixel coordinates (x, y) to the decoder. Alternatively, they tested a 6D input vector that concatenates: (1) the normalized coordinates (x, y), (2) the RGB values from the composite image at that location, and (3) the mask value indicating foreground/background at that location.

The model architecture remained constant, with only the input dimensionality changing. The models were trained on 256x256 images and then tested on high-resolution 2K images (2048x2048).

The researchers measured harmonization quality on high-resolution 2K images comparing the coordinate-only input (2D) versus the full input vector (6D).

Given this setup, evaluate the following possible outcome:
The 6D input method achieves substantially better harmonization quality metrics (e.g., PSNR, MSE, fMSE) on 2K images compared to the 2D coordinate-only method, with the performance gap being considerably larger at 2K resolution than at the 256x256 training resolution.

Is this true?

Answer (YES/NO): YES